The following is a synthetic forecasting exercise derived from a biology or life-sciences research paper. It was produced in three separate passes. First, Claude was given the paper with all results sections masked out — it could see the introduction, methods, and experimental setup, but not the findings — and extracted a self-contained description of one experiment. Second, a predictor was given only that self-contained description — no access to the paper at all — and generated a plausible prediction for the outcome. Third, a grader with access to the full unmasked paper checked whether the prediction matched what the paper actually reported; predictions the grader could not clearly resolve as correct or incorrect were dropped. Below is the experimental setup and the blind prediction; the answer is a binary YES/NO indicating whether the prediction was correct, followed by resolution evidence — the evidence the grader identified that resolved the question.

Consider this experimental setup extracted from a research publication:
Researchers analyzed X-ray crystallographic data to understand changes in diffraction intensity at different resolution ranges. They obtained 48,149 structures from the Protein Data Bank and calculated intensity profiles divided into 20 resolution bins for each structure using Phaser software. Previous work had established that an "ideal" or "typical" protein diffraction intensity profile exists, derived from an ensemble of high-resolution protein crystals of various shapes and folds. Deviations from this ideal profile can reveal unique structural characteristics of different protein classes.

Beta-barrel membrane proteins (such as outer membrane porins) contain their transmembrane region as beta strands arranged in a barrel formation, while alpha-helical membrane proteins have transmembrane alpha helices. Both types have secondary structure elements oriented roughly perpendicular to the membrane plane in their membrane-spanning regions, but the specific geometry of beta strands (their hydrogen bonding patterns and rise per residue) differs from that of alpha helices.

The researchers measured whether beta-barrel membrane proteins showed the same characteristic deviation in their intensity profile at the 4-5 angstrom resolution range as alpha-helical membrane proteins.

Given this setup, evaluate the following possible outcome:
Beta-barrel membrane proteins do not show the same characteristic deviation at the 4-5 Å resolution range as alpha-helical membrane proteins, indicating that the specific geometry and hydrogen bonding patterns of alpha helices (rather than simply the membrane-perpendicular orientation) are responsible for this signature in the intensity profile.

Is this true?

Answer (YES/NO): NO